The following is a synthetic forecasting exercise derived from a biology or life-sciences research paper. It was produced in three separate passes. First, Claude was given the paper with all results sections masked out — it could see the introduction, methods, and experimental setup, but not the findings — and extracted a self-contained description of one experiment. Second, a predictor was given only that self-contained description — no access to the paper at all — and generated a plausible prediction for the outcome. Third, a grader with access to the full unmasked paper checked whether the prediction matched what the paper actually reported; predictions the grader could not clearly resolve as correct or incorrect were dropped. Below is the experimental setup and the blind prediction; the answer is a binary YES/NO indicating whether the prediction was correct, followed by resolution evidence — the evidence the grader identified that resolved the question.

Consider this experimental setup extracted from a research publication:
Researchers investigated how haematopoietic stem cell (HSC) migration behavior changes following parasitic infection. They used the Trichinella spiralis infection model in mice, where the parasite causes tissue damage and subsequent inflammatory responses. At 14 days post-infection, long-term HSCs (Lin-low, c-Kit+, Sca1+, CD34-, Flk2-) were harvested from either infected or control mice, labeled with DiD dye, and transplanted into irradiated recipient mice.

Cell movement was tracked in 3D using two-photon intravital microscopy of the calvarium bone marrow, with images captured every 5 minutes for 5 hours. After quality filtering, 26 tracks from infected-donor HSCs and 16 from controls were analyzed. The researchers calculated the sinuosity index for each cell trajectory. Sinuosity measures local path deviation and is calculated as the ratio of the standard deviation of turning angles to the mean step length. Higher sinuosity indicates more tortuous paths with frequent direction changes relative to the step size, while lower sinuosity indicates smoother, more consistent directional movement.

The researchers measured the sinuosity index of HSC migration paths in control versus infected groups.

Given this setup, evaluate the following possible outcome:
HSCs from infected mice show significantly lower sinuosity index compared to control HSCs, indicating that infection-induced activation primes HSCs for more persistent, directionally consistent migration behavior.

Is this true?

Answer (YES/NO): NO